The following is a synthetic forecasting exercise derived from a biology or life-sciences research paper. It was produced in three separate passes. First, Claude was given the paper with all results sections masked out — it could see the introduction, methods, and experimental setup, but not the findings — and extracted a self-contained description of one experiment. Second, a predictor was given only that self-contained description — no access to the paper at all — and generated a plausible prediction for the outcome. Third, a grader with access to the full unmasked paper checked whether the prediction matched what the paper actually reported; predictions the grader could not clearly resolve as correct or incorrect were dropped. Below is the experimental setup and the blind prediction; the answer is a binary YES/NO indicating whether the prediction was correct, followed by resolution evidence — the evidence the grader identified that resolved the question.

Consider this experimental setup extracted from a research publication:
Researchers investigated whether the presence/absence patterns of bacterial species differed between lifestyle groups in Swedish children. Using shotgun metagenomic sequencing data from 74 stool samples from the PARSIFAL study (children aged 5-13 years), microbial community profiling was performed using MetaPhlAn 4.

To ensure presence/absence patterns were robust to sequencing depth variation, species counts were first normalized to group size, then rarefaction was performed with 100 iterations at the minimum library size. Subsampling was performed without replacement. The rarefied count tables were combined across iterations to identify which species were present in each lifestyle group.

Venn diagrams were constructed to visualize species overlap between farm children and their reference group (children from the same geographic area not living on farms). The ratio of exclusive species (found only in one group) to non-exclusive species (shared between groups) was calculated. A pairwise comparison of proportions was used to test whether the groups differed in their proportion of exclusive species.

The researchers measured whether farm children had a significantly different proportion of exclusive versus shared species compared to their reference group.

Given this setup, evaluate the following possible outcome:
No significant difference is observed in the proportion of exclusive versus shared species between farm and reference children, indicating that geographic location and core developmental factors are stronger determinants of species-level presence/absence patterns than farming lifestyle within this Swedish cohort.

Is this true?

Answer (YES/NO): NO